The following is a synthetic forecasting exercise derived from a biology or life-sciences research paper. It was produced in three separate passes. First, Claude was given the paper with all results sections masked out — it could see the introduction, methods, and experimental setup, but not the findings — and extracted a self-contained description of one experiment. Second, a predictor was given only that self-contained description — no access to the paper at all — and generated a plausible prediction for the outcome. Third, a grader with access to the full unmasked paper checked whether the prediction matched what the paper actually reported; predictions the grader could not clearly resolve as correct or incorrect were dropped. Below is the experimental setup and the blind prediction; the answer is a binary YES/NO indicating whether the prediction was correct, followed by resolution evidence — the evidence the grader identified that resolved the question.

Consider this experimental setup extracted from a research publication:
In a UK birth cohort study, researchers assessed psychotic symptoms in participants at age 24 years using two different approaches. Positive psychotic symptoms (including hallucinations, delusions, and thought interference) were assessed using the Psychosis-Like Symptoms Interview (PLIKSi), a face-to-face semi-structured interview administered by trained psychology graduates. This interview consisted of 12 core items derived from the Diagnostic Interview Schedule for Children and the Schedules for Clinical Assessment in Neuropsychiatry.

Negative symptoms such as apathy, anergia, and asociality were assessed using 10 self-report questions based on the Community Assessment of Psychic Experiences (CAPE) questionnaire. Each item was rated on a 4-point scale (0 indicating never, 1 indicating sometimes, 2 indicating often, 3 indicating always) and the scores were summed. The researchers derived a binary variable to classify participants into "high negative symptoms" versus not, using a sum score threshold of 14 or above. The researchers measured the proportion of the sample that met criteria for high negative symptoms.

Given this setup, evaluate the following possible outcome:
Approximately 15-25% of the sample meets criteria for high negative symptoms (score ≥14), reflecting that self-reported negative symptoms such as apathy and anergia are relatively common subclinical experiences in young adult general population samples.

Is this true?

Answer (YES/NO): NO